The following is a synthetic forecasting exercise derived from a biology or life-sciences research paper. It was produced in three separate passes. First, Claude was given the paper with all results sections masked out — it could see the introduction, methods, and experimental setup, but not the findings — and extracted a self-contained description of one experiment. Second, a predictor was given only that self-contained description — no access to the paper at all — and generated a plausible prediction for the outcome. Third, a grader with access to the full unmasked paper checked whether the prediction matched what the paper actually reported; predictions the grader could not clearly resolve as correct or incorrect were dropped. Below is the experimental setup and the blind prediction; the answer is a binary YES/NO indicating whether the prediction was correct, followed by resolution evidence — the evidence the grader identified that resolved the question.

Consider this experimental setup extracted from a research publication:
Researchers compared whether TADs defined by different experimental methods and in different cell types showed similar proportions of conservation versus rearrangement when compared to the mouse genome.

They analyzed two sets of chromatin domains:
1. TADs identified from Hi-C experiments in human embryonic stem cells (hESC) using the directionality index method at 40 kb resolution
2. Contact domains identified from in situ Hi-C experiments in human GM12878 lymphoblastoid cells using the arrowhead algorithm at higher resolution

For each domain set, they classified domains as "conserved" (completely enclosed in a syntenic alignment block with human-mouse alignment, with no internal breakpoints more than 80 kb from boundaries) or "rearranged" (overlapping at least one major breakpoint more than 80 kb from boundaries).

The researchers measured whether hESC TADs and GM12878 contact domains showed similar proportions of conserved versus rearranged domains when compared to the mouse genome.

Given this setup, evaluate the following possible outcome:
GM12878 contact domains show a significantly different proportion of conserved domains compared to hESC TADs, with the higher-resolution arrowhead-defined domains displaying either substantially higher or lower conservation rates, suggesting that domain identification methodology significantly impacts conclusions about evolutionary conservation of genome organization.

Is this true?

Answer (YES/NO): NO